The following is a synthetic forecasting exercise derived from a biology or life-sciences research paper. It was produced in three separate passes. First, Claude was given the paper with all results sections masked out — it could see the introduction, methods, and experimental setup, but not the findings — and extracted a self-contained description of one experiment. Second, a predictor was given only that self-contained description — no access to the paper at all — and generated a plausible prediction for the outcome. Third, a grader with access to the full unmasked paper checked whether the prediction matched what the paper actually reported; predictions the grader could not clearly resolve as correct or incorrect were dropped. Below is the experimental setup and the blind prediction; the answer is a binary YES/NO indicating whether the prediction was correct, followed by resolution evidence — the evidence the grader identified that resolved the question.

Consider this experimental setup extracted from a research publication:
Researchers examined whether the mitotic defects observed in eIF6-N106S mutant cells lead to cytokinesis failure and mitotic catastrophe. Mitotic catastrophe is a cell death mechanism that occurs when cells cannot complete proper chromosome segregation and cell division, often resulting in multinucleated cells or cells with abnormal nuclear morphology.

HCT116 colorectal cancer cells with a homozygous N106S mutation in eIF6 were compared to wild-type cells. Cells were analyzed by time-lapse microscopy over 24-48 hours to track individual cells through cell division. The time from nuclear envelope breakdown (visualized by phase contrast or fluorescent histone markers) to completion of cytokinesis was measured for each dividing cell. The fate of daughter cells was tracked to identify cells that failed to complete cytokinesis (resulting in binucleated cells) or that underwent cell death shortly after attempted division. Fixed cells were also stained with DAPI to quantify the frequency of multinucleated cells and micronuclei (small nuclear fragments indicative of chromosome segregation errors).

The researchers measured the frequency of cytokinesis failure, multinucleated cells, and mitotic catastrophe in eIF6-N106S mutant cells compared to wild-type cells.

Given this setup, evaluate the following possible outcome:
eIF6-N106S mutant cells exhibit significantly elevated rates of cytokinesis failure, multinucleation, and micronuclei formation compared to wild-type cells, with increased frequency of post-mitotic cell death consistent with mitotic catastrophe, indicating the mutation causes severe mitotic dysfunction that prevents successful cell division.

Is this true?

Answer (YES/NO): YES